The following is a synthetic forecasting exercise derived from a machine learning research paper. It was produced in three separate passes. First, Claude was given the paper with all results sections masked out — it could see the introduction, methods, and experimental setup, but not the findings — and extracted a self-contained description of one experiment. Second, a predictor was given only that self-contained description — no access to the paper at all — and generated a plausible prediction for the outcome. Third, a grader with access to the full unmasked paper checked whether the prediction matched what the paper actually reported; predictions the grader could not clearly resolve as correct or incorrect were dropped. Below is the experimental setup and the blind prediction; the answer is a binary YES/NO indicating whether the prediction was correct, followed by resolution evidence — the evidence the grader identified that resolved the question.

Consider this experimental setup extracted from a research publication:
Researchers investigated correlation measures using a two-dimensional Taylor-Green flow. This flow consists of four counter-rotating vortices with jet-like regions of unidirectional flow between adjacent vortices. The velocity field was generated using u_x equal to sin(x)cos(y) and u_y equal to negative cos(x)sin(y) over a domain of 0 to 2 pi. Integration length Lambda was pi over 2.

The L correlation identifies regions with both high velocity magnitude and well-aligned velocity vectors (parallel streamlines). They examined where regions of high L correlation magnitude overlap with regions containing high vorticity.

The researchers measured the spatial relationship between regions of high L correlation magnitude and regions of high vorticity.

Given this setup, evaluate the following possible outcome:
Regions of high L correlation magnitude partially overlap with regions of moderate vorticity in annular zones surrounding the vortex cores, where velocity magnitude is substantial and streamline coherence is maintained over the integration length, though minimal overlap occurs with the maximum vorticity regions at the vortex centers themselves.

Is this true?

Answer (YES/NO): NO